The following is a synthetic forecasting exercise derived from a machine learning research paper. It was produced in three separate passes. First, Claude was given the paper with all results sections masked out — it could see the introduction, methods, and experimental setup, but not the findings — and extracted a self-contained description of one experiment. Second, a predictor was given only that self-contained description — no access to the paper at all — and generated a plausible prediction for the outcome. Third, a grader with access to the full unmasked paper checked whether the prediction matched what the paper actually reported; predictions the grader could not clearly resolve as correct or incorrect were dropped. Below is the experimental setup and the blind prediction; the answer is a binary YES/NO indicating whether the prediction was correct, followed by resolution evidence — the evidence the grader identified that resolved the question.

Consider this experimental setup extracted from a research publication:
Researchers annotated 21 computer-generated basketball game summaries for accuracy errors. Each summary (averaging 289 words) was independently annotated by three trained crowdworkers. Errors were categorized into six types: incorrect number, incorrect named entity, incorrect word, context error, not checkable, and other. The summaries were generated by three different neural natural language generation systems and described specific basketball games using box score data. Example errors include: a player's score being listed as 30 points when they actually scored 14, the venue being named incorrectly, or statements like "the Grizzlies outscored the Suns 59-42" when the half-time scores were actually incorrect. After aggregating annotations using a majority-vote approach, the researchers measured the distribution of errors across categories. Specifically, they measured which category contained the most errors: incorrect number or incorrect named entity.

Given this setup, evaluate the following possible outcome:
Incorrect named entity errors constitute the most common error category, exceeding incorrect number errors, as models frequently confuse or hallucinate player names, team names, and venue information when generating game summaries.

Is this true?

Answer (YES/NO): NO